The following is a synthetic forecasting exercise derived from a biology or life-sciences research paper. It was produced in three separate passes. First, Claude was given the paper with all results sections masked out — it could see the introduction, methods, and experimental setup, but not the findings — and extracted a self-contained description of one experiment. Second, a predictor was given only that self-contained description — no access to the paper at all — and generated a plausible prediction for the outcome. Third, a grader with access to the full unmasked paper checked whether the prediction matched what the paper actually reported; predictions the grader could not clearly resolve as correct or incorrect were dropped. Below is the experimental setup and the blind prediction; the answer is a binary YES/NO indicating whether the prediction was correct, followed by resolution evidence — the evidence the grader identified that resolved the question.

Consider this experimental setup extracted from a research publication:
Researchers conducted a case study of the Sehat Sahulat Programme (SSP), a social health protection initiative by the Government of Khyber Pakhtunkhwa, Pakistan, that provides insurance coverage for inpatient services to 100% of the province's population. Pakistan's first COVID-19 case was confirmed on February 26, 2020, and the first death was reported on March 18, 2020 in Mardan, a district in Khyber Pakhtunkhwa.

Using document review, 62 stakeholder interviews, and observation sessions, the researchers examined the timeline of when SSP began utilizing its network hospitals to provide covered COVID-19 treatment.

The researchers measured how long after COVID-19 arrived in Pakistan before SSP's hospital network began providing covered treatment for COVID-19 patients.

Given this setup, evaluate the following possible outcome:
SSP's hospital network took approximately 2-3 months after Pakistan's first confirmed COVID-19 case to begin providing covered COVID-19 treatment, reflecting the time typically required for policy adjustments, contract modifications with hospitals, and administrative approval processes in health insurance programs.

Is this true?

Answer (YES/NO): NO